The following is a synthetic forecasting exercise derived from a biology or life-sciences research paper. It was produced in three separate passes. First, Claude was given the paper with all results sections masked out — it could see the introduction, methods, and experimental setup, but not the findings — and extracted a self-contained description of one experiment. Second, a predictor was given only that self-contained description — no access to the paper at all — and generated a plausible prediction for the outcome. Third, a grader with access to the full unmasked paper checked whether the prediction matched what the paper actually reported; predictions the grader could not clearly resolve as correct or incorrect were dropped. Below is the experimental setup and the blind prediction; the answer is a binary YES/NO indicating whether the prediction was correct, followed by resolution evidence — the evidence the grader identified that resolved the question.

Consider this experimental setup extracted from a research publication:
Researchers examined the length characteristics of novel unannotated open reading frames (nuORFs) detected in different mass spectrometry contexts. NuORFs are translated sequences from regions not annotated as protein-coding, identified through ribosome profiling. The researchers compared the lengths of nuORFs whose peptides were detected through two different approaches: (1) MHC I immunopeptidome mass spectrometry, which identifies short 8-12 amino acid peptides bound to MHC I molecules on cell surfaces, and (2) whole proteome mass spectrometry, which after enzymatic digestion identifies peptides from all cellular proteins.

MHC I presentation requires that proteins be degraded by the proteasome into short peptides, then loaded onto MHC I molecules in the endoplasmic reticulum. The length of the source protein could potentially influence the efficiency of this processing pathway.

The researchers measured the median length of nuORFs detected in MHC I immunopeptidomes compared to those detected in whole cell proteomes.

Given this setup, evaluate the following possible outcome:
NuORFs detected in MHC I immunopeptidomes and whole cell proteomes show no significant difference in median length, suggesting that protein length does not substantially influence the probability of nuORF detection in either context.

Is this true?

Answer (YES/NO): NO